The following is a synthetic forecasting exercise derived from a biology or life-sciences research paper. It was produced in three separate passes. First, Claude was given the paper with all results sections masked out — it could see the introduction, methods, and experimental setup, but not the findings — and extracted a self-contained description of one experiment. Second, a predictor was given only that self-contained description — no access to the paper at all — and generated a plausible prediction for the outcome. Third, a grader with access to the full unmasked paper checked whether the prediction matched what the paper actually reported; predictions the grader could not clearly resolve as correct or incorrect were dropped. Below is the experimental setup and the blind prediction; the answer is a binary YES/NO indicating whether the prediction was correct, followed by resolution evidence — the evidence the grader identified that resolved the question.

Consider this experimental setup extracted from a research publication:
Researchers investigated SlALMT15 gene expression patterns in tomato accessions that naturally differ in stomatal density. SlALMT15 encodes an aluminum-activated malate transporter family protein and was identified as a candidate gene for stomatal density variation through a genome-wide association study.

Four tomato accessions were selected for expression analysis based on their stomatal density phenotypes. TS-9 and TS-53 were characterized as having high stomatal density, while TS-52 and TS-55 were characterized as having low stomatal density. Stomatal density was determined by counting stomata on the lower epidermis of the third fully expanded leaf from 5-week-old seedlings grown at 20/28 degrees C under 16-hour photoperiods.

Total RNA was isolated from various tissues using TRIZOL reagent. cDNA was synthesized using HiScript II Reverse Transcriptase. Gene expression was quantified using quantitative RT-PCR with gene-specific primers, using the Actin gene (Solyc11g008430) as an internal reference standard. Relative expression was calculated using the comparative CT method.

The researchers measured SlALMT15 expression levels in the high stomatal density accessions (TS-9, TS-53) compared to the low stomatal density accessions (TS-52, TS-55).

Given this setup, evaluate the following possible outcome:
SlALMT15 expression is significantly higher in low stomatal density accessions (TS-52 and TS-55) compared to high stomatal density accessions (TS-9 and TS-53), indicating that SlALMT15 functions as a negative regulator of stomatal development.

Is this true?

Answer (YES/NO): NO